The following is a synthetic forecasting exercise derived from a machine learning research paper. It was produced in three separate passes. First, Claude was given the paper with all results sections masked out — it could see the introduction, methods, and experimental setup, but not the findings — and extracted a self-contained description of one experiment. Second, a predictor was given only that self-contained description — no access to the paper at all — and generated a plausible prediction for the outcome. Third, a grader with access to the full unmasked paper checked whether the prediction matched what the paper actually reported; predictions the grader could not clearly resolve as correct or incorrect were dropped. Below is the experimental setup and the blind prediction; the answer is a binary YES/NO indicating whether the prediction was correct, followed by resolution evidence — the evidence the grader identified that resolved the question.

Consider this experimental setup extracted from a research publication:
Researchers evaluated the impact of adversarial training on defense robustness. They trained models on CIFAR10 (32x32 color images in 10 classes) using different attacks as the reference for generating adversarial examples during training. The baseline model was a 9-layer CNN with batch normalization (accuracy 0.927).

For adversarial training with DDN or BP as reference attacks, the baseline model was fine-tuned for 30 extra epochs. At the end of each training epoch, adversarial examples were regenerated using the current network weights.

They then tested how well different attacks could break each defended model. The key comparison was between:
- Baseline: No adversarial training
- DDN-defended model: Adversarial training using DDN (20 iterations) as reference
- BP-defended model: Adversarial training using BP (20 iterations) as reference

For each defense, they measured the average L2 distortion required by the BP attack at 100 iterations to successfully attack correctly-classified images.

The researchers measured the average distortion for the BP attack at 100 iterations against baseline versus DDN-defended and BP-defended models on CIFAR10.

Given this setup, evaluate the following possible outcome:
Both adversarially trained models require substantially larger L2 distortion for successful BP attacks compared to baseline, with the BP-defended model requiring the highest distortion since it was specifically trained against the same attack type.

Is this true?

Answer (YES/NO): NO